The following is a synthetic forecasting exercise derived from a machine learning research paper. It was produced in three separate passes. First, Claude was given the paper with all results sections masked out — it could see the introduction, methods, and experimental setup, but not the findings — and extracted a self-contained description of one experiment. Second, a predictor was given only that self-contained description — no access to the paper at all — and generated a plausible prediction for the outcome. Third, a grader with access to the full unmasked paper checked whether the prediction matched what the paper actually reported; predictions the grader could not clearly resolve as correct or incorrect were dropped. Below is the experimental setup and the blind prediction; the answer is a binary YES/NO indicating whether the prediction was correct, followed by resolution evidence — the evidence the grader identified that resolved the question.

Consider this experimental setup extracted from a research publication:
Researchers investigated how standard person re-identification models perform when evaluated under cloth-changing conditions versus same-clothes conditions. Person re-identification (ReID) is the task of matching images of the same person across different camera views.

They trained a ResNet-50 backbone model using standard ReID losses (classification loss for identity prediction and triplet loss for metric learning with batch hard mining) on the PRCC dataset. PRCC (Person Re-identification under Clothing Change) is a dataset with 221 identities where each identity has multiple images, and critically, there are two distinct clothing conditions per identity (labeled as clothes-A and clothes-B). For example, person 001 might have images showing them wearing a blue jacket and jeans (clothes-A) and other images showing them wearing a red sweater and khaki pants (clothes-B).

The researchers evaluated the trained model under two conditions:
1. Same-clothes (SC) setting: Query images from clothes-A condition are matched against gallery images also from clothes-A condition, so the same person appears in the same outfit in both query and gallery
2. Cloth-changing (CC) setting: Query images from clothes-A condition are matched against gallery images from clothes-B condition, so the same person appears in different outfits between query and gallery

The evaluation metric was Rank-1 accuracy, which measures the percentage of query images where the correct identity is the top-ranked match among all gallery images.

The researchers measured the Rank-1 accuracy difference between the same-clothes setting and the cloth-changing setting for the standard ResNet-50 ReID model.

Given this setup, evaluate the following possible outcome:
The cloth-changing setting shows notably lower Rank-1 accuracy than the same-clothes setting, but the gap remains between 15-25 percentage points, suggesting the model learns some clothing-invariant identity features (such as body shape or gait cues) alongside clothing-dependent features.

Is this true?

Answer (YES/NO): NO